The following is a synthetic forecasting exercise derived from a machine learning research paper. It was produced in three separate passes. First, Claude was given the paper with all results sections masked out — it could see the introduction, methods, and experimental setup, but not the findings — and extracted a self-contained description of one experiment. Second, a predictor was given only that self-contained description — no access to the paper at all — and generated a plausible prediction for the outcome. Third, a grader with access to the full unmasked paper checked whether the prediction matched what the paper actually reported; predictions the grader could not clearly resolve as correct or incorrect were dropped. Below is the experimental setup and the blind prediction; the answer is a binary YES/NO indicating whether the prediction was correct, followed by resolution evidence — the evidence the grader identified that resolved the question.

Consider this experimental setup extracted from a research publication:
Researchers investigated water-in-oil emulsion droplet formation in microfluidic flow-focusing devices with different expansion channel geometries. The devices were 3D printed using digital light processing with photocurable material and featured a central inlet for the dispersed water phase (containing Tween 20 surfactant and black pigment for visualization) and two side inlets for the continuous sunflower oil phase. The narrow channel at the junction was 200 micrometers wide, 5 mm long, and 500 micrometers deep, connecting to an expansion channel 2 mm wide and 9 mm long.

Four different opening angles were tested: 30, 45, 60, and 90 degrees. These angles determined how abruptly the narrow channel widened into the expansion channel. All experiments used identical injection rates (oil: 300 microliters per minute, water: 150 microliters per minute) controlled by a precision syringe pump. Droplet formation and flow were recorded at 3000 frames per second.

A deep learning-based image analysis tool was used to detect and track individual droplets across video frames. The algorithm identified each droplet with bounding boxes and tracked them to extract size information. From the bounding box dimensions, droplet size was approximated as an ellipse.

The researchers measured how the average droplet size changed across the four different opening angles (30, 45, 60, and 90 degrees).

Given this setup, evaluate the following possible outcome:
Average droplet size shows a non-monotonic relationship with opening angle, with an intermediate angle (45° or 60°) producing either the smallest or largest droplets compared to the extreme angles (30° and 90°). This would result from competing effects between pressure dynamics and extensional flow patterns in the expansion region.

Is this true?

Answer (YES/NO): NO